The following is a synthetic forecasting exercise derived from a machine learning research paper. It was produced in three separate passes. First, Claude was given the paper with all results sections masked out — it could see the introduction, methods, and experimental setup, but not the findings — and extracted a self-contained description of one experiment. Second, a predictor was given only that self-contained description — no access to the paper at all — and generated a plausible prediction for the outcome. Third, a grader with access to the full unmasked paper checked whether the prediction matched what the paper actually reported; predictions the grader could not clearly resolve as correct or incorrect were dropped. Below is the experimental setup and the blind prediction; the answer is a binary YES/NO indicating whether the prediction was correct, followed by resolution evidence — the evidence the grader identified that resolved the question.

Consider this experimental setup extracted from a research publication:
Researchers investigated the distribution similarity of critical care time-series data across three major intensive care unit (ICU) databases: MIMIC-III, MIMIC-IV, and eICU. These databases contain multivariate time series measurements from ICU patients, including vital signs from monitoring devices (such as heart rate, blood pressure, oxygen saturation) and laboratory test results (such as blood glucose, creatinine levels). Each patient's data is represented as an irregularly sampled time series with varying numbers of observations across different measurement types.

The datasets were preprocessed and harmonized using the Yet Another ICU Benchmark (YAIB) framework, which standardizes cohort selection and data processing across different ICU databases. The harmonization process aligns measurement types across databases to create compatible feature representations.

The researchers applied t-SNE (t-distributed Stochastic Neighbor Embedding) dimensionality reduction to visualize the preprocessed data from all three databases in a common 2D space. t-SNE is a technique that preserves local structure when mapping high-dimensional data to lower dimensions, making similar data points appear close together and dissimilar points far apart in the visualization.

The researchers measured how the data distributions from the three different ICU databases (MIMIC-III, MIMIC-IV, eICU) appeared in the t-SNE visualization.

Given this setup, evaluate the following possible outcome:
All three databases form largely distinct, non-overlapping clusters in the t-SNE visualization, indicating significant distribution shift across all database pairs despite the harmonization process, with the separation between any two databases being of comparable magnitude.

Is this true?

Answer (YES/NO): NO